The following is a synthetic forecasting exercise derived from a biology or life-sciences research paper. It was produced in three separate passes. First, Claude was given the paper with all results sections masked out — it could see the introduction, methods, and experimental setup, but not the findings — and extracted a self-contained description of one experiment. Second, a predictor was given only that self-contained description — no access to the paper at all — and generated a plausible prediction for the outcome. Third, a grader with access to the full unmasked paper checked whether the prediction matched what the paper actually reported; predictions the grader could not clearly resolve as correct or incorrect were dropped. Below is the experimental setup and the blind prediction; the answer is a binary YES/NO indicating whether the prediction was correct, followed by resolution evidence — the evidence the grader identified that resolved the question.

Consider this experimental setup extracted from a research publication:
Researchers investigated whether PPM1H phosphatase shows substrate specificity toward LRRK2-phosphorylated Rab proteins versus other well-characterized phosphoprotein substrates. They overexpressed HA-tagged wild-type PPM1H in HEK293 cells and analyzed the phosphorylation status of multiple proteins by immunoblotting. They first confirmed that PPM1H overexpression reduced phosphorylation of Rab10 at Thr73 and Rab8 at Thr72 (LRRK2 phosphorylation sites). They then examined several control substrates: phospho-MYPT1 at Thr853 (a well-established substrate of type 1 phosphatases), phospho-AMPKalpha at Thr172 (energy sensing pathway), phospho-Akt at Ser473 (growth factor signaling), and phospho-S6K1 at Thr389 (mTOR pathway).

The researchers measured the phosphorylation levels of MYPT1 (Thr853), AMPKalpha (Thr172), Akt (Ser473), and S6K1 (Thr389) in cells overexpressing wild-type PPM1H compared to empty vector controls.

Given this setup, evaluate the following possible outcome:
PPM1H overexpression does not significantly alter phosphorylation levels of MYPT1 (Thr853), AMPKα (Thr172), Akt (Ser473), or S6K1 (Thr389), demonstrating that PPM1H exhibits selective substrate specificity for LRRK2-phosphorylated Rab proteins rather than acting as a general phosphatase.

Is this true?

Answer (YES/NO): YES